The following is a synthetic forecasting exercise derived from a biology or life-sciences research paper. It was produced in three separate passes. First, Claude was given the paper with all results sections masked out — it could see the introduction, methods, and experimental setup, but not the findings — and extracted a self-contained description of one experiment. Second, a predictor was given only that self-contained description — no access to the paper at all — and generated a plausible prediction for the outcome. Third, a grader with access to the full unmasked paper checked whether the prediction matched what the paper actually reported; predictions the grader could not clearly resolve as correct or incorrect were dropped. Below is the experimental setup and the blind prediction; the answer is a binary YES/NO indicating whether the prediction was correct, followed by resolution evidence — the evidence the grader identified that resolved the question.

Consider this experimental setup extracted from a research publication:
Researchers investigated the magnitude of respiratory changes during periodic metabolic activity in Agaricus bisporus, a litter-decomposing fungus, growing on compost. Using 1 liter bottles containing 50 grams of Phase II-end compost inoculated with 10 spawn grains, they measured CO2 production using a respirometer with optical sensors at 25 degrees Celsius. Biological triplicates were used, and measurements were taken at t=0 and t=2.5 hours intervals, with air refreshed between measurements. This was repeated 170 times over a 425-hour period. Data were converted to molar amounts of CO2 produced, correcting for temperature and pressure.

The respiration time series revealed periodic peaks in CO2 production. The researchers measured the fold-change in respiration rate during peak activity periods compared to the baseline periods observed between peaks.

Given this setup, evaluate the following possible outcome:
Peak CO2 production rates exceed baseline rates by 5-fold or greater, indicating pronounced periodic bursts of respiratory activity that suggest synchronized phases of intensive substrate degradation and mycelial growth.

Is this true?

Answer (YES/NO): NO